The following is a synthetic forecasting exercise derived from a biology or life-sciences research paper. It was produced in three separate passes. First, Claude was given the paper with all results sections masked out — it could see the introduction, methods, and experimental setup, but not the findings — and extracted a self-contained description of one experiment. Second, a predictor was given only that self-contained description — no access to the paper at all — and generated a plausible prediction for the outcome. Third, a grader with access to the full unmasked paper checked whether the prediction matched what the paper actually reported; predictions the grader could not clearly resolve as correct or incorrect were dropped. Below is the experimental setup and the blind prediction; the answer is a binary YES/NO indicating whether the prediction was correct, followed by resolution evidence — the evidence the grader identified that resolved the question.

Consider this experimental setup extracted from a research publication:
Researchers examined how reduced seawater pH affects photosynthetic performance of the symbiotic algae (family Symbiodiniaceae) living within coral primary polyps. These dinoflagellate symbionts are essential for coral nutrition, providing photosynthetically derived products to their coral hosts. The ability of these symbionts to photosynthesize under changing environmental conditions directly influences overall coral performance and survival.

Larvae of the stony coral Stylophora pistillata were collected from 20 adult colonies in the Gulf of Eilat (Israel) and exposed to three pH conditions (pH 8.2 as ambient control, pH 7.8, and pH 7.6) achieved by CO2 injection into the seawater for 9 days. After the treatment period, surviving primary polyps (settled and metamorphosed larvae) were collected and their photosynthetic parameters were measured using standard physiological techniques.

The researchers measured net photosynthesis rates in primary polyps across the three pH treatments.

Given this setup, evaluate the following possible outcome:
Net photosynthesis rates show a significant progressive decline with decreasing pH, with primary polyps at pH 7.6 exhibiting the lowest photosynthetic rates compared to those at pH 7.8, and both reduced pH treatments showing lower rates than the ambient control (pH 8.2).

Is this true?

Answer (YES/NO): NO